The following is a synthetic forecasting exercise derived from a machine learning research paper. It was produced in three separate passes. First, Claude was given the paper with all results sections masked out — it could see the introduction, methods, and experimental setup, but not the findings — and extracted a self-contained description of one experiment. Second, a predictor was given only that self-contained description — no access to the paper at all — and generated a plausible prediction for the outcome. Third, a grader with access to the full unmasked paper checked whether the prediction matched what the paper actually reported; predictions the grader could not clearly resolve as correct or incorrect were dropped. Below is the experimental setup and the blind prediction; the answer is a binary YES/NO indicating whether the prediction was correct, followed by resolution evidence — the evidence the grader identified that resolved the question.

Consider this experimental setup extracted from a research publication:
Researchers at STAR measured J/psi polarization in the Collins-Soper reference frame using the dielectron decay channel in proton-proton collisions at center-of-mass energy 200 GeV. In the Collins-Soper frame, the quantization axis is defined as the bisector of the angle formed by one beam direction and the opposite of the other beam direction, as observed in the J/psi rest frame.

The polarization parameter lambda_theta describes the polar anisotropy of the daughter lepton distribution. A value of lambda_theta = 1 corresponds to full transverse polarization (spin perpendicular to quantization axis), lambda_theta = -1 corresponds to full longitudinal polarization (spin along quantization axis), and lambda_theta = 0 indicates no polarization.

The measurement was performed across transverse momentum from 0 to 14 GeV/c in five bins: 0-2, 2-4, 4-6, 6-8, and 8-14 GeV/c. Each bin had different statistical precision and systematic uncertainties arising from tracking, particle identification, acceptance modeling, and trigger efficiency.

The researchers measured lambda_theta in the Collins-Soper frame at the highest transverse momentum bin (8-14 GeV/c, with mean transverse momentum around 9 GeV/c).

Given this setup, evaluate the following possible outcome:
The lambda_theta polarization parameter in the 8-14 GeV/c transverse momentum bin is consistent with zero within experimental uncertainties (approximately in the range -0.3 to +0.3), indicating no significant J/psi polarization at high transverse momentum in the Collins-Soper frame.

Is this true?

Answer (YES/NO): NO